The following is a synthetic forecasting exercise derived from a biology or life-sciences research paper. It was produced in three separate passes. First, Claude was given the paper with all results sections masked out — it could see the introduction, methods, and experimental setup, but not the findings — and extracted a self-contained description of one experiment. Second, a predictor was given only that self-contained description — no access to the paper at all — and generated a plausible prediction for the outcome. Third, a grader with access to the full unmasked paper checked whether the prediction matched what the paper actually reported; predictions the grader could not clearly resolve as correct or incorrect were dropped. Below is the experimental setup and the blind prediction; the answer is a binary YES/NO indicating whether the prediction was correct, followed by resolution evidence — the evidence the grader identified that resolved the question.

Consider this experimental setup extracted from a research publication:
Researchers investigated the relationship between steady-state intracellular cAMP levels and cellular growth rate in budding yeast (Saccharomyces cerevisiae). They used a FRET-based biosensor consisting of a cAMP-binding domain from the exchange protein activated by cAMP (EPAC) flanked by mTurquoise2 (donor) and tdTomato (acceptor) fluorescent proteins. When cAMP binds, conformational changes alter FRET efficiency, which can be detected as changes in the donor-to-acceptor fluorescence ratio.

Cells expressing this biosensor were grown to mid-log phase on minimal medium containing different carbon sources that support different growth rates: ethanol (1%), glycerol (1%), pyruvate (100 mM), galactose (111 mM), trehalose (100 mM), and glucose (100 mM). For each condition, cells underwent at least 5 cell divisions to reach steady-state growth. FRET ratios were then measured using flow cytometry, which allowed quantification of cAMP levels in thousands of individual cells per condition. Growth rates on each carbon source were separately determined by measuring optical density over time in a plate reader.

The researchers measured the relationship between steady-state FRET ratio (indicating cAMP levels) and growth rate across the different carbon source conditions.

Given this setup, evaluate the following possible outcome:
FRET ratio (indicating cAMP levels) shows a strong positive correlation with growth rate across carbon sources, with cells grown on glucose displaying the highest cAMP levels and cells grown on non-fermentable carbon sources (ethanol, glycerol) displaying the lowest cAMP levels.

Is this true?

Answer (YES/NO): NO